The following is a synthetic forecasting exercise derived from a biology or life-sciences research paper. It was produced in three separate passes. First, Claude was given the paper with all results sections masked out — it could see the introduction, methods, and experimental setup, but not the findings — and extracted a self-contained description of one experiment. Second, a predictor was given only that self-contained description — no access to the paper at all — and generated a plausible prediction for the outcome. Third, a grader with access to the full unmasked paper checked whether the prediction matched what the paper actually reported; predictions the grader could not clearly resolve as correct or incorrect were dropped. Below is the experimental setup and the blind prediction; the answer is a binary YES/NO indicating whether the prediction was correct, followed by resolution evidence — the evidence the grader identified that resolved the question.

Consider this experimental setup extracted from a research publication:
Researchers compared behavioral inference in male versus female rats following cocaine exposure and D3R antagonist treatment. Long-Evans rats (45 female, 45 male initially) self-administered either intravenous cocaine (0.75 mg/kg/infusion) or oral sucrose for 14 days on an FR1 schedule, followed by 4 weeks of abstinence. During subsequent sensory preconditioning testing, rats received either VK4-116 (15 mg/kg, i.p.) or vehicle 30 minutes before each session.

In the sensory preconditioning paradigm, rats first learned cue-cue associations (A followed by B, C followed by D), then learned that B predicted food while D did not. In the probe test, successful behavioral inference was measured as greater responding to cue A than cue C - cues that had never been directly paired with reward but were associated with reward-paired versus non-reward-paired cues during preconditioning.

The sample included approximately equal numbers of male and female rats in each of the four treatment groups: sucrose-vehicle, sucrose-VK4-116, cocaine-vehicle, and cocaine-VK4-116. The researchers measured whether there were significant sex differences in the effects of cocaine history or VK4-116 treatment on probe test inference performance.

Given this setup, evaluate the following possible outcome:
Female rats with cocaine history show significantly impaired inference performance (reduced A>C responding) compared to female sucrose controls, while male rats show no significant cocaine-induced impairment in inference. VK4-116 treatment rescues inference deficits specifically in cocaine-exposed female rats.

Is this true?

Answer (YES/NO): NO